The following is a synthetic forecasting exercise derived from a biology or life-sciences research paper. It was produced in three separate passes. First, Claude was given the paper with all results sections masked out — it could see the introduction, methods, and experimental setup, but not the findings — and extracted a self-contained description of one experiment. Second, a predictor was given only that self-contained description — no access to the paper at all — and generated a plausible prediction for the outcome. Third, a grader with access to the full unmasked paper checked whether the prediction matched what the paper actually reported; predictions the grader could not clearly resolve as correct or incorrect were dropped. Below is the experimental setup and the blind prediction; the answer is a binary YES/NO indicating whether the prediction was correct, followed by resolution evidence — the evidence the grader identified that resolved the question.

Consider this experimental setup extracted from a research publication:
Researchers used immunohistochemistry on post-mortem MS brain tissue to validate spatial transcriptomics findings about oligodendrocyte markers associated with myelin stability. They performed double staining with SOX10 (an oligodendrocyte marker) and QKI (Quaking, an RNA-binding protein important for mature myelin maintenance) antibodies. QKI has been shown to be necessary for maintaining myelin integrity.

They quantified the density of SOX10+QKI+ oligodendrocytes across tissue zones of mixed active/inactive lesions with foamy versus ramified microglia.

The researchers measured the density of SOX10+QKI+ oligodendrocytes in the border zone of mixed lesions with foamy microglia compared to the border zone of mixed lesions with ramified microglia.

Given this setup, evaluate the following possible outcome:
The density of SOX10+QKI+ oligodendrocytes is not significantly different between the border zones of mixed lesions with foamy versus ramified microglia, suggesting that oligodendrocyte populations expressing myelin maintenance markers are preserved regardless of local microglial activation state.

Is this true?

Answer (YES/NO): NO